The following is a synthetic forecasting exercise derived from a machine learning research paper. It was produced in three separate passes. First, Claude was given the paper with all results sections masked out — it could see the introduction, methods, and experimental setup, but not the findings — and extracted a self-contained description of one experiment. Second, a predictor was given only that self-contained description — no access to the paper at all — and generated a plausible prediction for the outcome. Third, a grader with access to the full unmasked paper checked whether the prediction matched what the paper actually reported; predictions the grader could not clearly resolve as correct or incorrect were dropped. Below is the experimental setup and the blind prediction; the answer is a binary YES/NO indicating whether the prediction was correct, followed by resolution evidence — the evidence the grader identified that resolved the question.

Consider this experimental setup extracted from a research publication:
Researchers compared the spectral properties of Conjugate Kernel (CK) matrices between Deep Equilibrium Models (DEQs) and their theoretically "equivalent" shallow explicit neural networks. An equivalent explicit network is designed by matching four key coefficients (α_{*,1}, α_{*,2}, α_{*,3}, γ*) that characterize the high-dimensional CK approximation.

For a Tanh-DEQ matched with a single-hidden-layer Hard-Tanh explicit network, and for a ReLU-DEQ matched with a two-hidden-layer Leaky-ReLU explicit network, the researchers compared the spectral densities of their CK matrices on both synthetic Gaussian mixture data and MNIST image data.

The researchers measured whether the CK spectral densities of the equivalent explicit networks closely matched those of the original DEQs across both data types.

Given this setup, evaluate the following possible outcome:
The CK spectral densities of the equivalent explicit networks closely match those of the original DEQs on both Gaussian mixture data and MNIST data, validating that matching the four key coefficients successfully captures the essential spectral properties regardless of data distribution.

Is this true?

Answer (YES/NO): YES